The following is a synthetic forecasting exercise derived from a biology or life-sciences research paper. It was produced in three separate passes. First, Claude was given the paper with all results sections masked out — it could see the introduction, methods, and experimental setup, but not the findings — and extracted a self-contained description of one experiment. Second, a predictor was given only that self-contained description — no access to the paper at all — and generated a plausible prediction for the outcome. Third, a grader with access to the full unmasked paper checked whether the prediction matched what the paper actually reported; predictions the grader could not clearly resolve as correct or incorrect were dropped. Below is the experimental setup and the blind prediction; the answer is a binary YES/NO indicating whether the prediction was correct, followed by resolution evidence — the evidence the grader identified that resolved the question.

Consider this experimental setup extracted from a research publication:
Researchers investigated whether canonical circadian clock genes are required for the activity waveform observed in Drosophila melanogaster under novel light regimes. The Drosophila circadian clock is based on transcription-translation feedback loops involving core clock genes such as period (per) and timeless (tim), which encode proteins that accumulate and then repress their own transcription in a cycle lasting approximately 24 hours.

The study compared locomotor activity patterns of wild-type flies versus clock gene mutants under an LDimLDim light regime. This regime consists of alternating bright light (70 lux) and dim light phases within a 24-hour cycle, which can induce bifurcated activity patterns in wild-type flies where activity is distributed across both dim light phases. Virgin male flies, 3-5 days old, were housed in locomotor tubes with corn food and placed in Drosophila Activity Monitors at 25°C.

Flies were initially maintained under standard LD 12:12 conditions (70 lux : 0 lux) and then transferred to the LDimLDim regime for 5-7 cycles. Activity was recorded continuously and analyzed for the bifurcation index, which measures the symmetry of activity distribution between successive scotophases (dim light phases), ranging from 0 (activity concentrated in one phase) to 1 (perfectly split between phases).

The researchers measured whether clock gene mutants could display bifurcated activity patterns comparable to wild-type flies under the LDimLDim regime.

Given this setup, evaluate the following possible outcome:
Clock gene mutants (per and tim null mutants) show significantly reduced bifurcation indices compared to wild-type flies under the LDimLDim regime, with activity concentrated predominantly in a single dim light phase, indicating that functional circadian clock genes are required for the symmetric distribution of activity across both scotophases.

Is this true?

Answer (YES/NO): NO